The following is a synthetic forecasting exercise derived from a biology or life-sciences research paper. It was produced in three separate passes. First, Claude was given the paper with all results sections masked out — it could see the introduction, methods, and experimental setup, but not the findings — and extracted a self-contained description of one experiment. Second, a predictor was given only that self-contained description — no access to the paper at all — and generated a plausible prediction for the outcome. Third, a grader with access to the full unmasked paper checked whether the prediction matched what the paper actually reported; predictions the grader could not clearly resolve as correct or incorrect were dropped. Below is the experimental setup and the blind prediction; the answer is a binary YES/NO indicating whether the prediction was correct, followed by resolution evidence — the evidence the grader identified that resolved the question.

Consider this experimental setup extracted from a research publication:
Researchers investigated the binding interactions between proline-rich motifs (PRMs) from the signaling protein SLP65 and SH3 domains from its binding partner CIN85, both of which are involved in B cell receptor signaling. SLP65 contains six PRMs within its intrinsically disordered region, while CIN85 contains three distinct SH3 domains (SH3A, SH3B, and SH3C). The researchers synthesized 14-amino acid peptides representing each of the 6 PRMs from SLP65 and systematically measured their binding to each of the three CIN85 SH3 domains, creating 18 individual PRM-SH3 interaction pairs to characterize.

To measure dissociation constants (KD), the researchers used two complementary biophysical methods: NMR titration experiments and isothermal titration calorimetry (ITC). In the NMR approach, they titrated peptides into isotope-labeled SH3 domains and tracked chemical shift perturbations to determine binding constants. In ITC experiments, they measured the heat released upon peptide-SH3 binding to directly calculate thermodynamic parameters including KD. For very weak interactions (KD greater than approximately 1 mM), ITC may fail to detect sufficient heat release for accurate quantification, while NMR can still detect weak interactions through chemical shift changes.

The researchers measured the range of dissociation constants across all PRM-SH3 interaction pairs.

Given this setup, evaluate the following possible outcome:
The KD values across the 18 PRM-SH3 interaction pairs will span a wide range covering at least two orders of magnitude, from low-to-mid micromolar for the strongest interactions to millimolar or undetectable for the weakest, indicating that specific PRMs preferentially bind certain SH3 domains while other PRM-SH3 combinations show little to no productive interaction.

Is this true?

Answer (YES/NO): YES